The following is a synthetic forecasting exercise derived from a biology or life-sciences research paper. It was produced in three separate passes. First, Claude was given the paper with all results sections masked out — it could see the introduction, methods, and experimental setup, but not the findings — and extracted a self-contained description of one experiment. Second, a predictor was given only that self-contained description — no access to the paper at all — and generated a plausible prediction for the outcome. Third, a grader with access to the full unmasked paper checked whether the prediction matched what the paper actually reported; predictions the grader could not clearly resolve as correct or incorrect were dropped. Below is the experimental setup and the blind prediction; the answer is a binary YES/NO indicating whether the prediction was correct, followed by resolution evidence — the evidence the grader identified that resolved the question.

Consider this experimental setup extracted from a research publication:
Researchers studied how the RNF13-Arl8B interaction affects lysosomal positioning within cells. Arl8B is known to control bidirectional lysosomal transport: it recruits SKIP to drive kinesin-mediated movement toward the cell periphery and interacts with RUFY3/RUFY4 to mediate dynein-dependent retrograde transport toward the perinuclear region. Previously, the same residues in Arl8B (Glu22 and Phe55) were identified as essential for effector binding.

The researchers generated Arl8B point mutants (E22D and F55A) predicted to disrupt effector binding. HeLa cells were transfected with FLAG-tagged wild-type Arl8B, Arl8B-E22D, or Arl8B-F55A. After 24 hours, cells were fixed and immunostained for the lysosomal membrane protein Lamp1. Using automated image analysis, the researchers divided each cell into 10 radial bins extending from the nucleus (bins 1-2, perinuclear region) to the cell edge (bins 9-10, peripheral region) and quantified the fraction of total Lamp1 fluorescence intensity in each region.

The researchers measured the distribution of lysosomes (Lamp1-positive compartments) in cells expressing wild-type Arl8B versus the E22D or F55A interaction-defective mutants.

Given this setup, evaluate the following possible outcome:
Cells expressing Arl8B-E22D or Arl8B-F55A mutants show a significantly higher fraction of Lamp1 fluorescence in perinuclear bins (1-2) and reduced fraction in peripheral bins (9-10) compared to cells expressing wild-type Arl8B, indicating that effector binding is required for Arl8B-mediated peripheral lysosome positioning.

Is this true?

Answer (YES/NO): NO